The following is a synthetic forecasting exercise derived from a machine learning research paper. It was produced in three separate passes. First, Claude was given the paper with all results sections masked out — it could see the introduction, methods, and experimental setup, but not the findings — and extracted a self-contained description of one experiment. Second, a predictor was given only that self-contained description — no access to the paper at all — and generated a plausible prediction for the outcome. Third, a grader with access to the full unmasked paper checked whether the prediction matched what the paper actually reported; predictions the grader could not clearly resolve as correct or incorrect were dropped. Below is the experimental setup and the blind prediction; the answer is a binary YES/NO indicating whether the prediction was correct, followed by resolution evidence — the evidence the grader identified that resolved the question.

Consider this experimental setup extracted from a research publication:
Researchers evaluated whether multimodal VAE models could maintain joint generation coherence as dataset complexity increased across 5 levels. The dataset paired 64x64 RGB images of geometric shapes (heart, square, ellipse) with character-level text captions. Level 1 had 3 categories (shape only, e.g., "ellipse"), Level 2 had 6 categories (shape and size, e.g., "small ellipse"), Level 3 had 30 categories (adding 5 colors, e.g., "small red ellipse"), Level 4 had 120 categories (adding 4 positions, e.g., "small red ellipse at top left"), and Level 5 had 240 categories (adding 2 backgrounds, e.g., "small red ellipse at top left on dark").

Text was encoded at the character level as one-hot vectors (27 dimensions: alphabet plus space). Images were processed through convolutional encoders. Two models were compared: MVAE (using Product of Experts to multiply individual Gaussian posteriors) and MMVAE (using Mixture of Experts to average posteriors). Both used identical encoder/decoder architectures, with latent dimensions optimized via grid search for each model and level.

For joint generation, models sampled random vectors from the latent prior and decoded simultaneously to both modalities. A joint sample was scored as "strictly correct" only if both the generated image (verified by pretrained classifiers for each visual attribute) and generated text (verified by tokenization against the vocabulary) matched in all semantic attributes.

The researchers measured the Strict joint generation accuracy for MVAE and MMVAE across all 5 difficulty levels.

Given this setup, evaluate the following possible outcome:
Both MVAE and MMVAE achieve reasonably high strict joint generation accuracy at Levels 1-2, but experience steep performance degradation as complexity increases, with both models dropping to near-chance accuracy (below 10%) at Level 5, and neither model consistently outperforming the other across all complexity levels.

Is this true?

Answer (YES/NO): NO